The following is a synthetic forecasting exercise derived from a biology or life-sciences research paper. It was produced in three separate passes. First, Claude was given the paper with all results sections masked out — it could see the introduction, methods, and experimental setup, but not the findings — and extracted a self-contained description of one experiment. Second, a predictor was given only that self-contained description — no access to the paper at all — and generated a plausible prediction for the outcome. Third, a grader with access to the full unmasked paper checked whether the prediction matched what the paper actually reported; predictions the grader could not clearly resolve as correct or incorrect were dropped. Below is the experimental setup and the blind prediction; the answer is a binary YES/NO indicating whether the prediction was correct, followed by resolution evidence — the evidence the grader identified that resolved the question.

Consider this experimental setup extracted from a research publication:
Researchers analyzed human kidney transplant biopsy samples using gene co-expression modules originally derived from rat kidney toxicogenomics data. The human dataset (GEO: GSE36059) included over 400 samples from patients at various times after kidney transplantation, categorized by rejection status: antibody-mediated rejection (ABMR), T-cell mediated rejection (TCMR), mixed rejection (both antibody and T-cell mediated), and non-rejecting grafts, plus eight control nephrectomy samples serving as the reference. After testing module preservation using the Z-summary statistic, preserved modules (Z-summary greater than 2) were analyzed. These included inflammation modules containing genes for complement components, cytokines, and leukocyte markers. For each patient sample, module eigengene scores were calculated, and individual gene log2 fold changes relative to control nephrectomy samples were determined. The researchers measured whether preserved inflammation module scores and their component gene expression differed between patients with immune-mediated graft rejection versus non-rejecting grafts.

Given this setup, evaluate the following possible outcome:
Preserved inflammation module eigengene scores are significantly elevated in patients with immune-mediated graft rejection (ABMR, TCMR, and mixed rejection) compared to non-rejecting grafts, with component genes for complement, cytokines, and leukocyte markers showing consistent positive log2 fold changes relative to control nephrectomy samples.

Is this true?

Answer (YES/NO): YES